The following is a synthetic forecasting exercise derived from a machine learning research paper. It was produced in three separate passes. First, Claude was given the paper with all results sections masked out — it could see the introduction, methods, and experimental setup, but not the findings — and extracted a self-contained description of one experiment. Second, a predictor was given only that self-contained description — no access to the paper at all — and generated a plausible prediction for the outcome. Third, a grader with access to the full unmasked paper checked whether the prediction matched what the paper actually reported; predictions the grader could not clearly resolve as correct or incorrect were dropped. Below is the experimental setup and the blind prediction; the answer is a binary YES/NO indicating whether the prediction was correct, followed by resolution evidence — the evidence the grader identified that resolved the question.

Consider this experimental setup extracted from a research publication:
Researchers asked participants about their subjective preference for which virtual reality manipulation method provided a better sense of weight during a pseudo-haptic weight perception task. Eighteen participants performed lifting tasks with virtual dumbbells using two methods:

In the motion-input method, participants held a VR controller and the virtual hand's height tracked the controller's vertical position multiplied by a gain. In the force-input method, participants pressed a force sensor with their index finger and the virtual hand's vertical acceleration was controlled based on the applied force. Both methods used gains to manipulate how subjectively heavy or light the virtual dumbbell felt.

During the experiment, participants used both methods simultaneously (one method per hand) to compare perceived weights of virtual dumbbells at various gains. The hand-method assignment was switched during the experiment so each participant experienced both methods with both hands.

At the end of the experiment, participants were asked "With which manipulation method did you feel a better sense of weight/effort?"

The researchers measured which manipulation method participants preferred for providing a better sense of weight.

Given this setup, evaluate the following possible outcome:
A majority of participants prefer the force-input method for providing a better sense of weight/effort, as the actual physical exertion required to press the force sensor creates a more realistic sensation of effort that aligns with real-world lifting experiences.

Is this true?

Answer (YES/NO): YES